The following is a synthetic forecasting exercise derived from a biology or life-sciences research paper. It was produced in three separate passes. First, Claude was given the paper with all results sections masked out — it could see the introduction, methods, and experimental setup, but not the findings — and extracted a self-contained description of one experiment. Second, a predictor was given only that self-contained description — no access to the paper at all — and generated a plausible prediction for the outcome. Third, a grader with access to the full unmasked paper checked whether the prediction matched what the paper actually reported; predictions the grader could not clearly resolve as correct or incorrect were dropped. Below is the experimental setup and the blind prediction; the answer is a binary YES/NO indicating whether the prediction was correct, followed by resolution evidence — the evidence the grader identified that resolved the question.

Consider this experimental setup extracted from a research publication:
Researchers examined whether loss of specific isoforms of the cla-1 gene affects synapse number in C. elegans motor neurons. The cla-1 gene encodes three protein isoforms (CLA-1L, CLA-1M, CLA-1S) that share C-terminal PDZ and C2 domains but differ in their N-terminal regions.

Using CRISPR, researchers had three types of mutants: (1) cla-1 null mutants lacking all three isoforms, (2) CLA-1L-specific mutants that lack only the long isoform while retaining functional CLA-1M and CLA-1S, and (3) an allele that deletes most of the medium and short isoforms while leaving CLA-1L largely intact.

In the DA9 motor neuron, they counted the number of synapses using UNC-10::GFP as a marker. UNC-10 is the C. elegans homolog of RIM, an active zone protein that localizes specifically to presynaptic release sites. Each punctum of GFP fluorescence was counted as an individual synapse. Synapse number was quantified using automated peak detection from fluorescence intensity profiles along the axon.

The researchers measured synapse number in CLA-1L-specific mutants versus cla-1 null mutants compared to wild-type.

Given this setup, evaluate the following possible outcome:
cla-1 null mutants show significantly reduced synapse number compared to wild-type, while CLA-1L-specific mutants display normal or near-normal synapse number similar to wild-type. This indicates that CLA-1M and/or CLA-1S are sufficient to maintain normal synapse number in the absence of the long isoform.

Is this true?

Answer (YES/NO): YES